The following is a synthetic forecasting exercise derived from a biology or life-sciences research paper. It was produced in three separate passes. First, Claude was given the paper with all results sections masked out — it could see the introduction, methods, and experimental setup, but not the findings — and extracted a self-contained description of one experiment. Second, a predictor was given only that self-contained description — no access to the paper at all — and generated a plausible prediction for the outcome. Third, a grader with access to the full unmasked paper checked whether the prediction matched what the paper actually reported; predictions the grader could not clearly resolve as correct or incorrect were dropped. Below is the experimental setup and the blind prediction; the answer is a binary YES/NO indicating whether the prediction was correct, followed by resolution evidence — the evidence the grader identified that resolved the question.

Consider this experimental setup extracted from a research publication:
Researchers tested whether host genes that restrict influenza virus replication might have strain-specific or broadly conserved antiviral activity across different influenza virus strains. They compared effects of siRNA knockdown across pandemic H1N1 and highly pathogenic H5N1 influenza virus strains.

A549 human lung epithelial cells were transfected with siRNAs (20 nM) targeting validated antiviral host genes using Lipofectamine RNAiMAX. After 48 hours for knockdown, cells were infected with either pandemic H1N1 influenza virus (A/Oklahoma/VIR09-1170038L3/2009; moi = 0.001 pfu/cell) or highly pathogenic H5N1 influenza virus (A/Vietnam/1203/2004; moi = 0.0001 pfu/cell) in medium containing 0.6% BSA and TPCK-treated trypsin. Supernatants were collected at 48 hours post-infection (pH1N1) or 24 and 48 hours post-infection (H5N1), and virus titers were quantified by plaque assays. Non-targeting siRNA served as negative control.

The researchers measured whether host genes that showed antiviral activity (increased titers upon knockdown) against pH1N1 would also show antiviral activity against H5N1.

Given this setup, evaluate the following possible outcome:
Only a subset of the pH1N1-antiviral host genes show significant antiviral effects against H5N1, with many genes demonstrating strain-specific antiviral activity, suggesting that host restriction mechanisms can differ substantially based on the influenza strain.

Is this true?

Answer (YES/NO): YES